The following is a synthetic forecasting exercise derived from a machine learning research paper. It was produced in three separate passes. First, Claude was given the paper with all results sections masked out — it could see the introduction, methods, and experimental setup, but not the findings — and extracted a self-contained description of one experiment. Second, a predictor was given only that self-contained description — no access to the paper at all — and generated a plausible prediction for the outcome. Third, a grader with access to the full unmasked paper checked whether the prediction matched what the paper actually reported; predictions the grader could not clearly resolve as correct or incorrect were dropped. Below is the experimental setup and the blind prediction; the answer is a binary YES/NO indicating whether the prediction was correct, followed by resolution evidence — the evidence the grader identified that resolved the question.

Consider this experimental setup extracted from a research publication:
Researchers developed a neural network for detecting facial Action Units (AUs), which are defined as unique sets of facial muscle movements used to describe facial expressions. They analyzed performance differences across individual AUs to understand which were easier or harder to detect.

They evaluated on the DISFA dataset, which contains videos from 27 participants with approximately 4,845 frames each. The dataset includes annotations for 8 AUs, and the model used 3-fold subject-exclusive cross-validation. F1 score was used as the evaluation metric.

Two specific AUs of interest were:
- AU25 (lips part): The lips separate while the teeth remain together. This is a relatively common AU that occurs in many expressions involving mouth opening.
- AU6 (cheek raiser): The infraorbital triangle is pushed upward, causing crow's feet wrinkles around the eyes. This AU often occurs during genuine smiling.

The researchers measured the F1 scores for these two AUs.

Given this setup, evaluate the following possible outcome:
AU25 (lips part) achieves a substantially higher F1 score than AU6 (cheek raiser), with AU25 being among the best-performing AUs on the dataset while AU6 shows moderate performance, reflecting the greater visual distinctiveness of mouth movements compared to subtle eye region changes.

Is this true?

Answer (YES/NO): NO